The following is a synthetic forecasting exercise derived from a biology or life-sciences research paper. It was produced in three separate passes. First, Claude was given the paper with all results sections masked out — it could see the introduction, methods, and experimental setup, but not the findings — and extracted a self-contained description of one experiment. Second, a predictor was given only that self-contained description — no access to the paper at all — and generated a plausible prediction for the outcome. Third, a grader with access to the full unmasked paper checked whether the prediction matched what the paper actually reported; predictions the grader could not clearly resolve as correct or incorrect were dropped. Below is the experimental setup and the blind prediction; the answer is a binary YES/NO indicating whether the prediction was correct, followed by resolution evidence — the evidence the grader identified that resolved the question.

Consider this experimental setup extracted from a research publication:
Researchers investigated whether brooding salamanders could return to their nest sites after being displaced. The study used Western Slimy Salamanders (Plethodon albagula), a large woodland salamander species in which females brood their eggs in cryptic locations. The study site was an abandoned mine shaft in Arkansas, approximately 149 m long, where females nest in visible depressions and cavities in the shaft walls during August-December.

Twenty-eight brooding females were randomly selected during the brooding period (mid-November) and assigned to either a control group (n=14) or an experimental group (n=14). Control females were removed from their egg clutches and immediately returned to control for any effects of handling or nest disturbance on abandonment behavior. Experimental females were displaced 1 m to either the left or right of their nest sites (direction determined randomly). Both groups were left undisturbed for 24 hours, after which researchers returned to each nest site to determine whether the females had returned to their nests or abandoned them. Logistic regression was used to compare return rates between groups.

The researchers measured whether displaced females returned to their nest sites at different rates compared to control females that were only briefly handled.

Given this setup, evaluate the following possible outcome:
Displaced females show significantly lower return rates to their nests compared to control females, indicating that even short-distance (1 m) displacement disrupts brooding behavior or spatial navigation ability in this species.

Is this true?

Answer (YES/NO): NO